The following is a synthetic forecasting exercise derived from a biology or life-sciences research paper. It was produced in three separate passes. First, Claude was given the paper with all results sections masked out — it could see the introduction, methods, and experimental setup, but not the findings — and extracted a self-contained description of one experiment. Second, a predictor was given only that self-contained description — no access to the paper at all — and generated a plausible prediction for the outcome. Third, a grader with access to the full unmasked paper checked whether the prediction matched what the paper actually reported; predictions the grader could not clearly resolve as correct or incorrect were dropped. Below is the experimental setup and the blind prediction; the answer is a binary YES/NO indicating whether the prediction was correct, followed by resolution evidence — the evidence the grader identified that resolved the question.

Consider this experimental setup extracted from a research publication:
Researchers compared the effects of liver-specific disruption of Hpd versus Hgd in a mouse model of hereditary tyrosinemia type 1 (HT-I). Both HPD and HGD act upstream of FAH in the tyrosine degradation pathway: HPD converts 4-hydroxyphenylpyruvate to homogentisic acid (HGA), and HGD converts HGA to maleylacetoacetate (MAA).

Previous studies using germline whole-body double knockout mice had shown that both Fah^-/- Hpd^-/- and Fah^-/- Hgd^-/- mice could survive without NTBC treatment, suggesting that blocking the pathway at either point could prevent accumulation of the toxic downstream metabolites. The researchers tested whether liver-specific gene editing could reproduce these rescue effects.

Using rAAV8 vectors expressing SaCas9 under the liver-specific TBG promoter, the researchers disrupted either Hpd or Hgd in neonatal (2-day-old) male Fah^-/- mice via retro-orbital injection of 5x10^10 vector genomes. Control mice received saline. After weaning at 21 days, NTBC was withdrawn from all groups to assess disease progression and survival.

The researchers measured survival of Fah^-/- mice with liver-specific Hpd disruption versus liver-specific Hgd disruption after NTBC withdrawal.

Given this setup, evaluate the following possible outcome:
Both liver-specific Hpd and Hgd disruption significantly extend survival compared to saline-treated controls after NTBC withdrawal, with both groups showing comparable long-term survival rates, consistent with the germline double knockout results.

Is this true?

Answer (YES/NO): NO